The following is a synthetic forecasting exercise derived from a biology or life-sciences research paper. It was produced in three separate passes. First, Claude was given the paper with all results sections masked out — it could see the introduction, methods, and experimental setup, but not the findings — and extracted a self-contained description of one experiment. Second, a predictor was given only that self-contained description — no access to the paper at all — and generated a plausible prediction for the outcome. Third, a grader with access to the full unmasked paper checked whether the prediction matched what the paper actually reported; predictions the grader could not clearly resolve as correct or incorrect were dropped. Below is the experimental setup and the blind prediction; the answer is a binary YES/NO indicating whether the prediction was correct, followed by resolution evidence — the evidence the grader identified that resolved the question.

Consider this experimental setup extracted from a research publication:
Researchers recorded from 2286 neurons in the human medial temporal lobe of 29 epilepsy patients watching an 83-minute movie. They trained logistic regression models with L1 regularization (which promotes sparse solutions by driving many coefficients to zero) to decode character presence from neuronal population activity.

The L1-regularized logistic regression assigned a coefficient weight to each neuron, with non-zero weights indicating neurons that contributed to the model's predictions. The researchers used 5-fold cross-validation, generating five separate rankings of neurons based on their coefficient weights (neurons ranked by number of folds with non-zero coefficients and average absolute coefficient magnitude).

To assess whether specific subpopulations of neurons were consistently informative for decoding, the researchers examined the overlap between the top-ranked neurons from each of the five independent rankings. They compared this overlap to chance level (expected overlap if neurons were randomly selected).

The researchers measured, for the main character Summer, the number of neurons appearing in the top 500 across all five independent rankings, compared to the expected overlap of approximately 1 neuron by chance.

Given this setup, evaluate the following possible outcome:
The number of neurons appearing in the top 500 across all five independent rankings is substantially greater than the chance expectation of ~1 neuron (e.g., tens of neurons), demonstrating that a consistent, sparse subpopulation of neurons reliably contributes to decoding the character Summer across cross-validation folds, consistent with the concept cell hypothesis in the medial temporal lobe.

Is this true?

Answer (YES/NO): NO